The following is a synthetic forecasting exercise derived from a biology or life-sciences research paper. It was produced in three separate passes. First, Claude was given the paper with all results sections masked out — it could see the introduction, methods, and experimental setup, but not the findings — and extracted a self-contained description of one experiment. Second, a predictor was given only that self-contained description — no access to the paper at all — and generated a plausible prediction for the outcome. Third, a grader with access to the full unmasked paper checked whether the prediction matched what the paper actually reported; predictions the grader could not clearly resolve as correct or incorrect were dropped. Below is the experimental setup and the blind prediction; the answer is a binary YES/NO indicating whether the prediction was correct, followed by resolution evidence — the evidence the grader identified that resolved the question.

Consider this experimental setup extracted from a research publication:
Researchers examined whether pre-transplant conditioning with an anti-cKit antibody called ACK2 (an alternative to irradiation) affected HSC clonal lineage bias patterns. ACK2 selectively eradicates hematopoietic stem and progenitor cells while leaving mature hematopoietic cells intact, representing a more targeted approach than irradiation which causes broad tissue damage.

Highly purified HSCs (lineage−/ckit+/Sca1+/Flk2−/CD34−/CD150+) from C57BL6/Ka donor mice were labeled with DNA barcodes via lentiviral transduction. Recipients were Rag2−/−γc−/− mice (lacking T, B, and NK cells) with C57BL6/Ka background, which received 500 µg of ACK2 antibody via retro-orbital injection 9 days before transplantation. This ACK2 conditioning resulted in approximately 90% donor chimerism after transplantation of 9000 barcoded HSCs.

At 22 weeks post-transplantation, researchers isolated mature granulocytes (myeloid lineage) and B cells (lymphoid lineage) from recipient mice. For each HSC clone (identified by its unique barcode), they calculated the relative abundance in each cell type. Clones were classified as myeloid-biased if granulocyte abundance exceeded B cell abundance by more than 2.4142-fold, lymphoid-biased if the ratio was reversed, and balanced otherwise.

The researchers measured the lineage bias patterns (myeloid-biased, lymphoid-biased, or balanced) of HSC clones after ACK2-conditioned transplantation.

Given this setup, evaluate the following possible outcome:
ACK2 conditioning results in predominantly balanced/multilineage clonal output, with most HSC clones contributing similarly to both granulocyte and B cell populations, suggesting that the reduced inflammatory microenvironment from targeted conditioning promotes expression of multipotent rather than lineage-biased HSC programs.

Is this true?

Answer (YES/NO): NO